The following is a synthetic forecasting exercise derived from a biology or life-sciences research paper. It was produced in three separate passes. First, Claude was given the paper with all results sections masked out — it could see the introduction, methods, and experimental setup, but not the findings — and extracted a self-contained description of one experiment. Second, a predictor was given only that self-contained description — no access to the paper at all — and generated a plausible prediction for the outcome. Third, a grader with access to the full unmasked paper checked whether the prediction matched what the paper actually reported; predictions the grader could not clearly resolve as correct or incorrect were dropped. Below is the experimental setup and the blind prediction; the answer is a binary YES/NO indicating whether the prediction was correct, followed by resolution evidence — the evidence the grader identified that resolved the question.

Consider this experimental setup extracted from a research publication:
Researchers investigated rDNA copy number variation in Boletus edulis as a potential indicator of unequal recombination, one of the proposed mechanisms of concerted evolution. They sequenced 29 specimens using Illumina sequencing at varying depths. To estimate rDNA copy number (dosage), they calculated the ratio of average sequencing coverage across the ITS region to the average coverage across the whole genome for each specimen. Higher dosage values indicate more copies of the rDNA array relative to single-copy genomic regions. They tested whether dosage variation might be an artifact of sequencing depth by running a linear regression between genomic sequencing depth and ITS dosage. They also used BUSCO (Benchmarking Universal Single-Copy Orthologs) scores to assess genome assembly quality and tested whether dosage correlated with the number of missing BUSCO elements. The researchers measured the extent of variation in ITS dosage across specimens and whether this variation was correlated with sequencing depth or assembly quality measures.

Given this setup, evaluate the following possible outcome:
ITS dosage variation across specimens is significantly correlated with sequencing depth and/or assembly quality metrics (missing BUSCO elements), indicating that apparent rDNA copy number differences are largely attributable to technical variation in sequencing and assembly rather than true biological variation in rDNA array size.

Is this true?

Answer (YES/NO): NO